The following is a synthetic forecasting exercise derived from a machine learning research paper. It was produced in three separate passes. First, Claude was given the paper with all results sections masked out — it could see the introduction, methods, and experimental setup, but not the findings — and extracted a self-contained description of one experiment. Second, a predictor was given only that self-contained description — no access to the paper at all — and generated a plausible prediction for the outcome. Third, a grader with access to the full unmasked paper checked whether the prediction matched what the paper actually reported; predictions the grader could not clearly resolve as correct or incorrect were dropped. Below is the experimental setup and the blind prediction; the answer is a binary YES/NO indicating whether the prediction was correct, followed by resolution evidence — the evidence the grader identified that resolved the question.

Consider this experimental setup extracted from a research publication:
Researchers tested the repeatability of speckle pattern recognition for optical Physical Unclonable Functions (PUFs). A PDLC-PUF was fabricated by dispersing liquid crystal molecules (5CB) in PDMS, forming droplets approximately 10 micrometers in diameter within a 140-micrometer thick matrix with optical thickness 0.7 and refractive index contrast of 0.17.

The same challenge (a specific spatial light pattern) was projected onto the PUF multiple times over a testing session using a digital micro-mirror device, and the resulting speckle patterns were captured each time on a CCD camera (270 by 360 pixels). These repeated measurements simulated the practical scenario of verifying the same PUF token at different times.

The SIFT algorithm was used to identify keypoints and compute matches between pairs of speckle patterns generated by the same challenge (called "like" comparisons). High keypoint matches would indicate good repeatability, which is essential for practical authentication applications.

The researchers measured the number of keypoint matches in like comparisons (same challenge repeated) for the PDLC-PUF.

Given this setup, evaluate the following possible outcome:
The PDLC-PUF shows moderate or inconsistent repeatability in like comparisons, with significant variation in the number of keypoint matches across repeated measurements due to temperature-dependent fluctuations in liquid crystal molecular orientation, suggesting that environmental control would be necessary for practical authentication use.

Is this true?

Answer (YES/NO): NO